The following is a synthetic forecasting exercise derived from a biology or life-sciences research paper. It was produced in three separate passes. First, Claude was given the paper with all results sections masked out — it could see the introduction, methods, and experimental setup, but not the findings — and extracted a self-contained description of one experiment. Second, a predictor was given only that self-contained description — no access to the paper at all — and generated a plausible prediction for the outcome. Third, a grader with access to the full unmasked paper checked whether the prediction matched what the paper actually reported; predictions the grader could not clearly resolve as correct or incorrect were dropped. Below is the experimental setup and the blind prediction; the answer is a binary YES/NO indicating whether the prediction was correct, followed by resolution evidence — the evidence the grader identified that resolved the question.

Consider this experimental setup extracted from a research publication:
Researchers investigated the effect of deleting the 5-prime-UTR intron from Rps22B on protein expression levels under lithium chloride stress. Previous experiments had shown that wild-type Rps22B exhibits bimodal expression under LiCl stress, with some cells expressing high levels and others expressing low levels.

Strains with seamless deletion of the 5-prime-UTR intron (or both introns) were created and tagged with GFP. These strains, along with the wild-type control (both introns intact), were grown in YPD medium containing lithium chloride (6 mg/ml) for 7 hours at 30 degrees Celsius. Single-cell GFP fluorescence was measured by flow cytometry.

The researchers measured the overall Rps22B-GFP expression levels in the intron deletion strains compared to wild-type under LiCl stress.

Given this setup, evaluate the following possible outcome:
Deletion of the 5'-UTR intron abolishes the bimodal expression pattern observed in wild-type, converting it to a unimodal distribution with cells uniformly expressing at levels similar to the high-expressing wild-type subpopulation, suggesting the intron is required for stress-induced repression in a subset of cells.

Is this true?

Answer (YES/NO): YES